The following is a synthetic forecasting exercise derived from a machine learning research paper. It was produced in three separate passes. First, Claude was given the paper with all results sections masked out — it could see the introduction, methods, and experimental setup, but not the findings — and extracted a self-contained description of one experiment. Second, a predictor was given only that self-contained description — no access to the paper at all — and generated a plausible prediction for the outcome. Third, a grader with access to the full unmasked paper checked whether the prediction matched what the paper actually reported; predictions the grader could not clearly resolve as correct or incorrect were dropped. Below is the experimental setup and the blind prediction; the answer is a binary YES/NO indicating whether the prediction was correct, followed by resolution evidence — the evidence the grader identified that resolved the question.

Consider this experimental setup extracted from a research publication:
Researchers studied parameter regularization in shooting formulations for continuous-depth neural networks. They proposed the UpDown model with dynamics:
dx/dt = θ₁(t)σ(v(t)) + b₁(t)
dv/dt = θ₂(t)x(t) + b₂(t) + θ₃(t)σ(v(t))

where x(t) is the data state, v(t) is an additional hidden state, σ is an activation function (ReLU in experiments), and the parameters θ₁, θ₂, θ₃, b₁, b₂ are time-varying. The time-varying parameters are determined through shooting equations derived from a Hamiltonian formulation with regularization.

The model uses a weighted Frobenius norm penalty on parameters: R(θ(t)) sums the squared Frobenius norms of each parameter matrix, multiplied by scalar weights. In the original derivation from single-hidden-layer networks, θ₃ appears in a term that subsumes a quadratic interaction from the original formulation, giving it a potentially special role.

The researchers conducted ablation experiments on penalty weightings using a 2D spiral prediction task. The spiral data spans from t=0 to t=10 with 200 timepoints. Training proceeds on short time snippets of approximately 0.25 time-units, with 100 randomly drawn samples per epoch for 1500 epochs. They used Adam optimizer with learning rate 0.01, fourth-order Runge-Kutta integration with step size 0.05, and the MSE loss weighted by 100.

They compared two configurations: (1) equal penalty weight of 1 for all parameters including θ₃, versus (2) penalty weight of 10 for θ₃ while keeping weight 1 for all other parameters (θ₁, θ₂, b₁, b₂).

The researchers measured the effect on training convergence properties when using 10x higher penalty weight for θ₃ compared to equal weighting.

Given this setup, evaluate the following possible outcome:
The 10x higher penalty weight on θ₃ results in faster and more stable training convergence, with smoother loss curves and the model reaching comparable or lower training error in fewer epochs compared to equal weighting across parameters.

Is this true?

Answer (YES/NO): NO